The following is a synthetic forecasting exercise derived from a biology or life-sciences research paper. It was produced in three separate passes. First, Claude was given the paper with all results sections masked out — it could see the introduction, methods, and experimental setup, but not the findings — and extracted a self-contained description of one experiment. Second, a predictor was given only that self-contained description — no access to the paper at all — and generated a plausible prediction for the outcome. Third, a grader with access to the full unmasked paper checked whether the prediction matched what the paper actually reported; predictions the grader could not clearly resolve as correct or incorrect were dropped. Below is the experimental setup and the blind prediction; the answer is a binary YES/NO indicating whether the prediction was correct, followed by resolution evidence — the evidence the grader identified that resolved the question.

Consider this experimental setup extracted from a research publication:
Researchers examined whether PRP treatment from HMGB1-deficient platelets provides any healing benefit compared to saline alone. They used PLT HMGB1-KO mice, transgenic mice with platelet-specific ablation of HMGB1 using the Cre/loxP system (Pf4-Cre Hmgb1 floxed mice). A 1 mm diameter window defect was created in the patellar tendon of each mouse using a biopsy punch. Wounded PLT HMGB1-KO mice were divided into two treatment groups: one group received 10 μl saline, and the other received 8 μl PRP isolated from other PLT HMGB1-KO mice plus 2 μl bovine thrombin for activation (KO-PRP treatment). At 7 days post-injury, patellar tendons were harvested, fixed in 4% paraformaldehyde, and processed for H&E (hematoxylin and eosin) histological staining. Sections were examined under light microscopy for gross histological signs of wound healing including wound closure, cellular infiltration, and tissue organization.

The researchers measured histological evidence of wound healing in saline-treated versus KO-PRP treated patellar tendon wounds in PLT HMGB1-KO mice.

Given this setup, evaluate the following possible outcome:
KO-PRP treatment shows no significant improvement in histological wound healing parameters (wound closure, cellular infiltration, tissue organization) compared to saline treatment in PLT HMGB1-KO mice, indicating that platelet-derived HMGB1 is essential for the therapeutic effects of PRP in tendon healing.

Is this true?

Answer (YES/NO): NO